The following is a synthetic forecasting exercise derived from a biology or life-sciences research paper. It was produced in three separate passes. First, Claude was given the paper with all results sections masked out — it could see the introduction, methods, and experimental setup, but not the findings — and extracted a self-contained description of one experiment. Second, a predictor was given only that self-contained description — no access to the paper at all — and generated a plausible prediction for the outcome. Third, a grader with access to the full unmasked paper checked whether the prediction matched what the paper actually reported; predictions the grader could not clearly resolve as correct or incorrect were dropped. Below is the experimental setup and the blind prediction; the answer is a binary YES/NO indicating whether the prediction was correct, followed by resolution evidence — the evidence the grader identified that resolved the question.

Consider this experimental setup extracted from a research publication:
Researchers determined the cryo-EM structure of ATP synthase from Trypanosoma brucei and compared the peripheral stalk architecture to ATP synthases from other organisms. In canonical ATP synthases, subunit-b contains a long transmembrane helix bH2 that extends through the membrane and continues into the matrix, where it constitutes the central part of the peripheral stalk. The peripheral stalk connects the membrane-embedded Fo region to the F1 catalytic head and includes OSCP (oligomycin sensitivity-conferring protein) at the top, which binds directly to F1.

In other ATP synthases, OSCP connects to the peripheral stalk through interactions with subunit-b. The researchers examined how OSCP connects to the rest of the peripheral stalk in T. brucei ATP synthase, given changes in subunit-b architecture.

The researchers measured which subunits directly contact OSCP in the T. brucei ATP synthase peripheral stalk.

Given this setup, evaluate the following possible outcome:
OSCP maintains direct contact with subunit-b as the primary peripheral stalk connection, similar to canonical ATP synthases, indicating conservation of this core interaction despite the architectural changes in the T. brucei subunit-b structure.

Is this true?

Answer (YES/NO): NO